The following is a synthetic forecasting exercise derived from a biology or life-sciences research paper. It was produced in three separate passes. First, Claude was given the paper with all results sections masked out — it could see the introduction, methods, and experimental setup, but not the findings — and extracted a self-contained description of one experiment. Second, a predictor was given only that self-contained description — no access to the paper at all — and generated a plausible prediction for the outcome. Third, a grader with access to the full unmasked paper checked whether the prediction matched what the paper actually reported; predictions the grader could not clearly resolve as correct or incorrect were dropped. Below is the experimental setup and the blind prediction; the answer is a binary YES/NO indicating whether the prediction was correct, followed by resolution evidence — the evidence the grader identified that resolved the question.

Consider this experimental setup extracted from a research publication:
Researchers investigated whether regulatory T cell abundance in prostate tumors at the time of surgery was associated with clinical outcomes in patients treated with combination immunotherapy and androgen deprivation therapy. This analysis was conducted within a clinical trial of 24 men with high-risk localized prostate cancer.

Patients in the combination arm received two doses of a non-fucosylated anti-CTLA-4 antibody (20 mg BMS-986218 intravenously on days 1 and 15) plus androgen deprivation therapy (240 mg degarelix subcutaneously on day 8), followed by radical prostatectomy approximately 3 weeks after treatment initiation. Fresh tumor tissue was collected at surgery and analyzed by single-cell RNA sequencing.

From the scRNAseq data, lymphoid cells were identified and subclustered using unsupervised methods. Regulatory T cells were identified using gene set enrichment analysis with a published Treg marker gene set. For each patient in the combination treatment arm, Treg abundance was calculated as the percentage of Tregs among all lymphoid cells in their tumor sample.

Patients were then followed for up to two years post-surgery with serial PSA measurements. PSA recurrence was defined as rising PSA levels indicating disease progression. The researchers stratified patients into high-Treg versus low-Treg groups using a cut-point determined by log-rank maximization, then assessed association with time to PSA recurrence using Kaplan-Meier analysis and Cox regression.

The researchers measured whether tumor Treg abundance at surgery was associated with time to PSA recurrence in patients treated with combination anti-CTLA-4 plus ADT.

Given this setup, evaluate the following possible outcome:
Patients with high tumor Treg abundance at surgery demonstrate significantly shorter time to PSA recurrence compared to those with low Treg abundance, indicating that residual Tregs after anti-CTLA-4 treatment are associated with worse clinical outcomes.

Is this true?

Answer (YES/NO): YES